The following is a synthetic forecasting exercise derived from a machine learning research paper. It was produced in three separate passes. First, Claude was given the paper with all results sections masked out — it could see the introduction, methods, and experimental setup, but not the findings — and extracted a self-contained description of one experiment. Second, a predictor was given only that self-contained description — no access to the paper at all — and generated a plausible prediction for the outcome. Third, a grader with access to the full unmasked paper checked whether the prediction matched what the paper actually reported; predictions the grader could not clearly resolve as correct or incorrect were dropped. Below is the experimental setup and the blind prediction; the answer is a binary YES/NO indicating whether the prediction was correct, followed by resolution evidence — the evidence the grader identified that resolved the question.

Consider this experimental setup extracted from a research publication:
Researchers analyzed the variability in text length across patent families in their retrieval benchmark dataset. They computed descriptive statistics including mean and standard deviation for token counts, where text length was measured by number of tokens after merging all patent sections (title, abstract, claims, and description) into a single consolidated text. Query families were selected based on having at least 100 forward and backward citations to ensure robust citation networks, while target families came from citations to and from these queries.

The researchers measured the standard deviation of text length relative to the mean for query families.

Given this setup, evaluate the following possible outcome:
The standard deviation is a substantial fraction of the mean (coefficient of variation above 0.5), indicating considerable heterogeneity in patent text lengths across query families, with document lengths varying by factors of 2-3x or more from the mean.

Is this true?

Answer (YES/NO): YES